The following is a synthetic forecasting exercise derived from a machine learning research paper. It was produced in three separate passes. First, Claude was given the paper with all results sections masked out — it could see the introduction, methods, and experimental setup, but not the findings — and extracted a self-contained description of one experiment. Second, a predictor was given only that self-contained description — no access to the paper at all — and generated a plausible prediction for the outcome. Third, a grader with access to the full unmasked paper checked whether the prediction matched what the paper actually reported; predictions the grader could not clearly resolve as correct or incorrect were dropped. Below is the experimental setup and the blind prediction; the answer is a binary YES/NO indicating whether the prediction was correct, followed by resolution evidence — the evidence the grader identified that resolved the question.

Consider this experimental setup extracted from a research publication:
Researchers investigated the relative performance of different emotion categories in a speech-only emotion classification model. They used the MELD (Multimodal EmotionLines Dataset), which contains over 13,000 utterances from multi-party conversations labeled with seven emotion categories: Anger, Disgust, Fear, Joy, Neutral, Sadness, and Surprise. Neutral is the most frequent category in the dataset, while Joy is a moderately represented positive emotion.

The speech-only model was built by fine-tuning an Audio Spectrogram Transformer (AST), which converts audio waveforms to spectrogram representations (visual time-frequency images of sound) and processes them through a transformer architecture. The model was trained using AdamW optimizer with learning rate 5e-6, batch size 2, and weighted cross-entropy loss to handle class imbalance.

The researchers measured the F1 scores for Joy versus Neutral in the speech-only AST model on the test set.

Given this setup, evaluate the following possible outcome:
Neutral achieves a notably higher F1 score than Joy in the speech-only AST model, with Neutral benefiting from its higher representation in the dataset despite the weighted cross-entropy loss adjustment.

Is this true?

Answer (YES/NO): YES